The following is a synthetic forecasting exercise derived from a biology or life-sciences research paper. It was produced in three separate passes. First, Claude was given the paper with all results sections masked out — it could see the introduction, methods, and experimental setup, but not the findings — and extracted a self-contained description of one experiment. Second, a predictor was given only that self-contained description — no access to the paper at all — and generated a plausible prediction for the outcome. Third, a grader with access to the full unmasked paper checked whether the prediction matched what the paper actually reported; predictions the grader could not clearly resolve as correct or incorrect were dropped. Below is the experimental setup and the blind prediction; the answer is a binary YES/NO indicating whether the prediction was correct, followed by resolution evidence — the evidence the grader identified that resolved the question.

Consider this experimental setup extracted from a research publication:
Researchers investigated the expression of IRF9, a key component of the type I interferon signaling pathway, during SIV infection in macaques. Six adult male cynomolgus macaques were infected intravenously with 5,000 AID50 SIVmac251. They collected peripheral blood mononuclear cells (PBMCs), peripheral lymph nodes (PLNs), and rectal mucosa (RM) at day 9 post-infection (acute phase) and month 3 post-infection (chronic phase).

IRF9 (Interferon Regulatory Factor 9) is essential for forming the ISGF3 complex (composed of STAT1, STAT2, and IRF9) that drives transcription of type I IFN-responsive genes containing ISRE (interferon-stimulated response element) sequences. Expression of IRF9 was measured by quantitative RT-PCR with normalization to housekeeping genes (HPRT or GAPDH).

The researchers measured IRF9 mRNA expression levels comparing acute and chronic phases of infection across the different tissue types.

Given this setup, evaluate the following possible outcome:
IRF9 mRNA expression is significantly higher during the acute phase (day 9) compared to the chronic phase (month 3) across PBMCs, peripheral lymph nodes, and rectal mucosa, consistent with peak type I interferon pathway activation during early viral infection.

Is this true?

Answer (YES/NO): NO